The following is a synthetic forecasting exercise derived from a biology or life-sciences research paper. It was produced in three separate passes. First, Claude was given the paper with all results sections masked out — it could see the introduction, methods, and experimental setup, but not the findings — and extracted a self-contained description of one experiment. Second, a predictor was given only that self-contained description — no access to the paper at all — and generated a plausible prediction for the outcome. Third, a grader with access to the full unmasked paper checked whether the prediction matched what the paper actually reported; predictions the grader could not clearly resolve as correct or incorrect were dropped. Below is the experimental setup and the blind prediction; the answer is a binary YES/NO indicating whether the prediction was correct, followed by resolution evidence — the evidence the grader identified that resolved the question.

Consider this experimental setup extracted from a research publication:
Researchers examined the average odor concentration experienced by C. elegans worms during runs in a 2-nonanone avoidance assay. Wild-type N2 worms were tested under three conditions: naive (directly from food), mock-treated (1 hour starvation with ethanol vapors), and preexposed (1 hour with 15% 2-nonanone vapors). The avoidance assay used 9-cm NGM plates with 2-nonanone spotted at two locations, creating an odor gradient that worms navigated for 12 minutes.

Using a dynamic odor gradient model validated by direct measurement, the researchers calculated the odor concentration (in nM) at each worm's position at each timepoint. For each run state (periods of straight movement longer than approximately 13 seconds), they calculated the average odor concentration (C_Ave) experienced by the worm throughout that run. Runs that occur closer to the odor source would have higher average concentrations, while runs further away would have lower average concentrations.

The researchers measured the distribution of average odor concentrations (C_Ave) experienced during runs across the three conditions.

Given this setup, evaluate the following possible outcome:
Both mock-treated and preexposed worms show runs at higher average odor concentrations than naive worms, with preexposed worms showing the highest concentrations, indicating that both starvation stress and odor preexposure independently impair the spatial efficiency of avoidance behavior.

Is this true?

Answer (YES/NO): NO